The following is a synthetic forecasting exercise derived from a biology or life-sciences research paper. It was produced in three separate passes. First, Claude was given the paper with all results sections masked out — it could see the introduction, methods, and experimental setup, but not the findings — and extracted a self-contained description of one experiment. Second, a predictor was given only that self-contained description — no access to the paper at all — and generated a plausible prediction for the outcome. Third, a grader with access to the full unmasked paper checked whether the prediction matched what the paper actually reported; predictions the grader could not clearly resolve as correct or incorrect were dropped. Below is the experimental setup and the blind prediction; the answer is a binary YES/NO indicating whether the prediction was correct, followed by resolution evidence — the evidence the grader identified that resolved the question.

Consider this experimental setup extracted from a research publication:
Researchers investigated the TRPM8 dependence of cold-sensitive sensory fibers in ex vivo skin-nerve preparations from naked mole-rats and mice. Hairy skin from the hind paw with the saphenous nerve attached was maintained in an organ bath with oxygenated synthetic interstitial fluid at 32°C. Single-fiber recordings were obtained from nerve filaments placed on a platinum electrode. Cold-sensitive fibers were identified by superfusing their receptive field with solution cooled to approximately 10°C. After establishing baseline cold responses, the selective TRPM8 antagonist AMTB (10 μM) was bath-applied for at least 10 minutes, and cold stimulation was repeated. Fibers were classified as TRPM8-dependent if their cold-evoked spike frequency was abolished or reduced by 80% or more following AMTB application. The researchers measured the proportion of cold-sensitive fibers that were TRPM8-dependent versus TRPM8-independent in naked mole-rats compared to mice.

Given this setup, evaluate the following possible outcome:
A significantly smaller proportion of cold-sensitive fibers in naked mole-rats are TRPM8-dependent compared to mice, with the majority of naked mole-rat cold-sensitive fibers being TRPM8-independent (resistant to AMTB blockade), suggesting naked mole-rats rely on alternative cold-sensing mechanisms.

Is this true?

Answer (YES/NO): YES